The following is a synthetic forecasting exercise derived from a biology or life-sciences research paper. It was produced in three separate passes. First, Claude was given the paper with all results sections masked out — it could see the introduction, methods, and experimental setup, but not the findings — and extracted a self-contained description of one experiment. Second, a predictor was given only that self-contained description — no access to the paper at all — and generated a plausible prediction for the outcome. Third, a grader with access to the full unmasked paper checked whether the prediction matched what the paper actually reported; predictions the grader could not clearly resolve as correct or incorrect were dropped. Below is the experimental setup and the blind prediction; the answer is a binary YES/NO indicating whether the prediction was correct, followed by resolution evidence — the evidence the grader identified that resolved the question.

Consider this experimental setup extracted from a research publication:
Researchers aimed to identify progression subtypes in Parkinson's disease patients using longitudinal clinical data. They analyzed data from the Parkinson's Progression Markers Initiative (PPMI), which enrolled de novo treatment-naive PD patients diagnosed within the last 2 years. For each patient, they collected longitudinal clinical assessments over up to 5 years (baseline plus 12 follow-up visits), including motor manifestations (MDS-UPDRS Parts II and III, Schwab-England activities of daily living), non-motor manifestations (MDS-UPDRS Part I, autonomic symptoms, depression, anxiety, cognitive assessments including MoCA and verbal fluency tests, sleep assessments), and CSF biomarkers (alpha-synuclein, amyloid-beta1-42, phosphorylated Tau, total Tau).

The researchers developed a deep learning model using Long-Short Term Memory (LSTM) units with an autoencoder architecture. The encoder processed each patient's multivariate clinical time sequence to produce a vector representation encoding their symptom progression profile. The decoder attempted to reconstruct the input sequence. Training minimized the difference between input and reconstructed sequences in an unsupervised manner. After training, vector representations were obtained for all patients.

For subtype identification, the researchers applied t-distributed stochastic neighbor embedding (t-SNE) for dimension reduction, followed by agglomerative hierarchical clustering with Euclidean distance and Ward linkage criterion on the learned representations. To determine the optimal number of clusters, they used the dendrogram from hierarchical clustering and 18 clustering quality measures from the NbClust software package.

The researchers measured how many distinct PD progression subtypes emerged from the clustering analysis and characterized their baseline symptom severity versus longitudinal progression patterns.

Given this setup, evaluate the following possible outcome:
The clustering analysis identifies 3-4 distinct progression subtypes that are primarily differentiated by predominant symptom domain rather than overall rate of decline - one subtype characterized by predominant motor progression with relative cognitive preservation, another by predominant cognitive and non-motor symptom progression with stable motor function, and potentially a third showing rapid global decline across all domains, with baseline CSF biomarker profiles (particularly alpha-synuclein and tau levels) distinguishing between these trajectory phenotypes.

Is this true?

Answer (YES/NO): NO